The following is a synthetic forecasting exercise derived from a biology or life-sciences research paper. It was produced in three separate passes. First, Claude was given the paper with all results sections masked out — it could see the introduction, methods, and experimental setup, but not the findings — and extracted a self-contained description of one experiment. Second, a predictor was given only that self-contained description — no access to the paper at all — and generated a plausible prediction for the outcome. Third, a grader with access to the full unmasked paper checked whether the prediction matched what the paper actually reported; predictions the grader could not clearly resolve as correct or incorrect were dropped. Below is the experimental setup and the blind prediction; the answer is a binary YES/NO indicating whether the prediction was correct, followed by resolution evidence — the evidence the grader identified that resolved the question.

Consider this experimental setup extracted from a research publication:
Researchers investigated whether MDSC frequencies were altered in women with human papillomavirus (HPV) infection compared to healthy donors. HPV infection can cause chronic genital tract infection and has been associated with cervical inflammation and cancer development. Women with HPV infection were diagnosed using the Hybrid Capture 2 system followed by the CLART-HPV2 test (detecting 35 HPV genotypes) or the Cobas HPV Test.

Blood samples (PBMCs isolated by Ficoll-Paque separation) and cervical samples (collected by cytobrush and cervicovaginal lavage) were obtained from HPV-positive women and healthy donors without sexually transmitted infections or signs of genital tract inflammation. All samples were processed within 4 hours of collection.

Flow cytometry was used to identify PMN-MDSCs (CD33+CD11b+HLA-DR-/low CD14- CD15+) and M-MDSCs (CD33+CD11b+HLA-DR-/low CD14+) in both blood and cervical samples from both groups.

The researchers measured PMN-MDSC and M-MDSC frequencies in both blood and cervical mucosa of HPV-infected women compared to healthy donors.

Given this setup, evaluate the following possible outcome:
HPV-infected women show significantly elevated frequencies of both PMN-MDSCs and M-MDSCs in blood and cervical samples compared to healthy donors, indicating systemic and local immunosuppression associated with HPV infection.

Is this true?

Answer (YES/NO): NO